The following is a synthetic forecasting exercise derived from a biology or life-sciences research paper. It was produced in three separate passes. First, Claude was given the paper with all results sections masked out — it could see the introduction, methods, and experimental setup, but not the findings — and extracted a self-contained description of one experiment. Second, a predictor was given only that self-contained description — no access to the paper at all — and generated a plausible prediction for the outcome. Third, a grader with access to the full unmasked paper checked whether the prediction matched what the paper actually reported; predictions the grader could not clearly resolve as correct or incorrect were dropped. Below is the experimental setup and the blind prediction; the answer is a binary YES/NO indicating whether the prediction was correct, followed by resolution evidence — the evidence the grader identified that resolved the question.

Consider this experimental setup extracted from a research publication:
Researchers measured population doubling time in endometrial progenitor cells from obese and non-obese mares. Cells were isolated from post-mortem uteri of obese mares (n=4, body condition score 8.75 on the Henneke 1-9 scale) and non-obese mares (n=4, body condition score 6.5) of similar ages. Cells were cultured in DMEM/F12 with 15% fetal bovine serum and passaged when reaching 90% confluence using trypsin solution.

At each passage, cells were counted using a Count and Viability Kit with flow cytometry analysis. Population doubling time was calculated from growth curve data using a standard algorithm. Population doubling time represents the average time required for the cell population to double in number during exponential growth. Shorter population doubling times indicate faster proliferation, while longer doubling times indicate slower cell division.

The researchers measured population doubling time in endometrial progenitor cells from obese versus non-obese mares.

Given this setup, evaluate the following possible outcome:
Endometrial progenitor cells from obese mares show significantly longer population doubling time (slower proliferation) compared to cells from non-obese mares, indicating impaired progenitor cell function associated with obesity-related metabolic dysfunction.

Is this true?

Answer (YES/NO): YES